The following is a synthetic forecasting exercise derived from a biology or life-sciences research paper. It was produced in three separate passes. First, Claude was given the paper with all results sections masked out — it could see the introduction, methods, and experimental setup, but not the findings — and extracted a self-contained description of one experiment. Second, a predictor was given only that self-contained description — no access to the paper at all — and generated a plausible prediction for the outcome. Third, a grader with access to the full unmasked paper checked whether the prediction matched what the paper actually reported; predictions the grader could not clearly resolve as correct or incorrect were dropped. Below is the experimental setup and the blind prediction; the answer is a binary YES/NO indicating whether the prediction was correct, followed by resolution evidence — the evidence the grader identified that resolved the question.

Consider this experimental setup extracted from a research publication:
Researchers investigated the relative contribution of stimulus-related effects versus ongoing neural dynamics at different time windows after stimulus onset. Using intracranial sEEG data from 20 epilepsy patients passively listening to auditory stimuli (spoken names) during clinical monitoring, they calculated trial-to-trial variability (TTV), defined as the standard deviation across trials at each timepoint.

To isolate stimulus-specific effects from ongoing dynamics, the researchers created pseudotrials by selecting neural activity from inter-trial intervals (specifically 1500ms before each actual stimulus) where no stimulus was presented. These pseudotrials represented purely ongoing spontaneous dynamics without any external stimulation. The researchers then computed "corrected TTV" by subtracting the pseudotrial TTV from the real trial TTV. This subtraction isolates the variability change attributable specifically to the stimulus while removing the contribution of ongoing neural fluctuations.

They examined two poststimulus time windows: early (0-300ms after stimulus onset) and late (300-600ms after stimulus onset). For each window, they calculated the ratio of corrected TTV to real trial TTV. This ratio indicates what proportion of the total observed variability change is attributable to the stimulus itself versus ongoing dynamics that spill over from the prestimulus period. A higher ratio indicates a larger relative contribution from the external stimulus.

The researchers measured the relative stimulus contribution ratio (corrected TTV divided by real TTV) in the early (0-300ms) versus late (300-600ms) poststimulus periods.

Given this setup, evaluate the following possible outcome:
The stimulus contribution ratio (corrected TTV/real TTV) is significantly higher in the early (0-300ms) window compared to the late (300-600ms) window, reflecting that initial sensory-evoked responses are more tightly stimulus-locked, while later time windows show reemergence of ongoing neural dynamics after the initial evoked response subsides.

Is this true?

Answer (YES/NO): NO